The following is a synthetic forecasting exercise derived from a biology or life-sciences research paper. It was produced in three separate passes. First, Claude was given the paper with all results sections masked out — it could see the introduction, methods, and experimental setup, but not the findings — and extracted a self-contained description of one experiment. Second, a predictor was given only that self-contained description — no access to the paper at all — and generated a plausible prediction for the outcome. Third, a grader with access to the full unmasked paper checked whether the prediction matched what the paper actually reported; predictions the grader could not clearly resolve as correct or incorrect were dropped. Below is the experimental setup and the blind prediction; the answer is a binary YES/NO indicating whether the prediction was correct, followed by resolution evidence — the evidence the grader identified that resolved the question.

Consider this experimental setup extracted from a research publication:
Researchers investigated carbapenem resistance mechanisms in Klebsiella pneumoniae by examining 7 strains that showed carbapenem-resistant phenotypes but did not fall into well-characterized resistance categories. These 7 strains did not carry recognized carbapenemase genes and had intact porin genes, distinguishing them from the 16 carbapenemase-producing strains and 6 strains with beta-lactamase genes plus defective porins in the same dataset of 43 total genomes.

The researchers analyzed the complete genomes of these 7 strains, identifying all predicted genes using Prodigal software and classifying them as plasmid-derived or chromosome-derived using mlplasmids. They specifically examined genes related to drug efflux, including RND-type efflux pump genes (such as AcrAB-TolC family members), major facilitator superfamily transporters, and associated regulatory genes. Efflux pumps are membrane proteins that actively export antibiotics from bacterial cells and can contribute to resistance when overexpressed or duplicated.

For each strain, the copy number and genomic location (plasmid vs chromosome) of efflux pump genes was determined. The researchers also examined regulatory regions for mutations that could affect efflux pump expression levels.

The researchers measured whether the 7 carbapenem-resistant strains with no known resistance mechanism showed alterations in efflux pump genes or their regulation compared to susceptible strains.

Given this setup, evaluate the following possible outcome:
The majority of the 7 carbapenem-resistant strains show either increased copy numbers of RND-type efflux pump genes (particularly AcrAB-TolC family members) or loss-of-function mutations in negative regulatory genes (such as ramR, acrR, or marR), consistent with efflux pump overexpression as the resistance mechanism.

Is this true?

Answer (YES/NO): YES